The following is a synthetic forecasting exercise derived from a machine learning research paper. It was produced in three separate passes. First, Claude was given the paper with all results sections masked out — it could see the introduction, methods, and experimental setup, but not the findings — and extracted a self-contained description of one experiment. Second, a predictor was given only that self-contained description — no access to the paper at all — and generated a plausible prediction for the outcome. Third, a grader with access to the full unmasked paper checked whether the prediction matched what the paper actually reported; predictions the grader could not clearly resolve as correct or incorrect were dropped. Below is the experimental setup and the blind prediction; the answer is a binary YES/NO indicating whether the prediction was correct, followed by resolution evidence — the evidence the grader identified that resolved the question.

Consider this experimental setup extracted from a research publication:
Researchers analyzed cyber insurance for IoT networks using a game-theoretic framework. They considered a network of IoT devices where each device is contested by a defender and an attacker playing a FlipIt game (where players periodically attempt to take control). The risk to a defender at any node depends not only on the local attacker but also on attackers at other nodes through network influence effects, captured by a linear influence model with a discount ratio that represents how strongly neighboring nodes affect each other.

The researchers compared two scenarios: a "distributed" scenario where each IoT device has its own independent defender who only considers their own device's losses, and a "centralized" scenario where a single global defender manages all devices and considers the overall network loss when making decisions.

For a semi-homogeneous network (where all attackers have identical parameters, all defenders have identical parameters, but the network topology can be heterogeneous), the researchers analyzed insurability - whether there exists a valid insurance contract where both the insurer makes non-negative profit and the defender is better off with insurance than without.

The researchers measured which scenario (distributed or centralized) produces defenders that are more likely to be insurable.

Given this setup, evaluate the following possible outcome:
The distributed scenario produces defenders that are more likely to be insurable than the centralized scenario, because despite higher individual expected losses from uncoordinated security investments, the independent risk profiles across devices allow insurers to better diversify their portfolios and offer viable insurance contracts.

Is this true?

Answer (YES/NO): YES